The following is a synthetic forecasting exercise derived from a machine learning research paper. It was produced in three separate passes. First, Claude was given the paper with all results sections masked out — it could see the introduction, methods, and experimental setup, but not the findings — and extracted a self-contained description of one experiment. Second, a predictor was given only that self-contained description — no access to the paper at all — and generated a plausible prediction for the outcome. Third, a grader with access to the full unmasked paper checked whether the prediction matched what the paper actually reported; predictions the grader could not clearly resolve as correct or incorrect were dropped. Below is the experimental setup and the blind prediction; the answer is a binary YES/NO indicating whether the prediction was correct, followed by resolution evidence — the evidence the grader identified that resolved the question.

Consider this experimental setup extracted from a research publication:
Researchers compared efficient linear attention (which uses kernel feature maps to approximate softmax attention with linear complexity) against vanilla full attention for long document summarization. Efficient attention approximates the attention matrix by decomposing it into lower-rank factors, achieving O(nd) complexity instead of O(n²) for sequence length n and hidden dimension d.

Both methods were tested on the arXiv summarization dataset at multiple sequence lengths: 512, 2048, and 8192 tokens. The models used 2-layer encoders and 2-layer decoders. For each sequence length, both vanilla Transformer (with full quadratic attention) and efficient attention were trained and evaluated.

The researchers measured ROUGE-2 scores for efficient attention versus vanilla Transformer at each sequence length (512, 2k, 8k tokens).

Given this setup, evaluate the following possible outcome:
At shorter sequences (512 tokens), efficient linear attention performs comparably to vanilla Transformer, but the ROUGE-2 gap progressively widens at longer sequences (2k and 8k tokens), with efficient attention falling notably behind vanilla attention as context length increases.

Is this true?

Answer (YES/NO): YES